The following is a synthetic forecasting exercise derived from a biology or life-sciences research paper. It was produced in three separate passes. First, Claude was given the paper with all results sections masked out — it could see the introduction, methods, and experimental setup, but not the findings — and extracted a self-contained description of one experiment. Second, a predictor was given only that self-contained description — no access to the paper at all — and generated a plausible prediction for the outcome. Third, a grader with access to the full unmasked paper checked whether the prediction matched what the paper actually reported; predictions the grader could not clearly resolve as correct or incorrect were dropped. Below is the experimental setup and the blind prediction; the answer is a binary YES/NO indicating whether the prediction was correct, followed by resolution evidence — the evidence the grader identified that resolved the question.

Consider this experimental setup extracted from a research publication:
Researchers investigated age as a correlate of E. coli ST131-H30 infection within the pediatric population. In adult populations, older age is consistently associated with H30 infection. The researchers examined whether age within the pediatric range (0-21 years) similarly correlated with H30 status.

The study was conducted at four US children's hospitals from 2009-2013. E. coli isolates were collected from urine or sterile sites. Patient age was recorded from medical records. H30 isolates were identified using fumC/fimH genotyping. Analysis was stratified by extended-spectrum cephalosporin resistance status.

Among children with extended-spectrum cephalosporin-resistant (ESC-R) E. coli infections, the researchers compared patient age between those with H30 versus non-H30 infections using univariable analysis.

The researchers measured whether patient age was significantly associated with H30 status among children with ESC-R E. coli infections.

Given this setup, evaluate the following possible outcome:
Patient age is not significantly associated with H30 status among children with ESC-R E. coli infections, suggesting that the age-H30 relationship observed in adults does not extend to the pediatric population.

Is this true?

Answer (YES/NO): NO